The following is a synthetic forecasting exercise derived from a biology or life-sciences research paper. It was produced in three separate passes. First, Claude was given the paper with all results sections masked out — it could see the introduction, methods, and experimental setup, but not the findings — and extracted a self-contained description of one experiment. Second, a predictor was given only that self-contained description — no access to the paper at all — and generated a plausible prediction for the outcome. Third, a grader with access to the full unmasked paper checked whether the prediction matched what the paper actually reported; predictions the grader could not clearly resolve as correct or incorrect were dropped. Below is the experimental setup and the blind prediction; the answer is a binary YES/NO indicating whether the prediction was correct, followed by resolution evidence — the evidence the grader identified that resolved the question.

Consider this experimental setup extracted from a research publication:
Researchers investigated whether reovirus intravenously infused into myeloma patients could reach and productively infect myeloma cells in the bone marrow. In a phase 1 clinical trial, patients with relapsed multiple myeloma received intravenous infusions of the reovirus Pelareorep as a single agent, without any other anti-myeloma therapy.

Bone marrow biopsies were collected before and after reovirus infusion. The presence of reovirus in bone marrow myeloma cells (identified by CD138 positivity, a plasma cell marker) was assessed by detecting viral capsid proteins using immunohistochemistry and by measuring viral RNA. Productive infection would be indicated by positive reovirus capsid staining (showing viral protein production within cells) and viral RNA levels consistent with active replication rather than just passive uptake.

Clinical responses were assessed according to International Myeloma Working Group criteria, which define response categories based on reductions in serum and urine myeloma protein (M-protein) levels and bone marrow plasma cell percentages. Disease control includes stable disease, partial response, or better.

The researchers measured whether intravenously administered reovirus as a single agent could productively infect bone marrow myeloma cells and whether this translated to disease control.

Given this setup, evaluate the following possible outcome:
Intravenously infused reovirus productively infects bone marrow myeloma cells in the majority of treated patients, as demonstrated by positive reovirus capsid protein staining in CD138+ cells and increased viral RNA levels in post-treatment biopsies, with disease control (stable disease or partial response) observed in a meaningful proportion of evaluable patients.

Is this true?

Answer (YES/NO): NO